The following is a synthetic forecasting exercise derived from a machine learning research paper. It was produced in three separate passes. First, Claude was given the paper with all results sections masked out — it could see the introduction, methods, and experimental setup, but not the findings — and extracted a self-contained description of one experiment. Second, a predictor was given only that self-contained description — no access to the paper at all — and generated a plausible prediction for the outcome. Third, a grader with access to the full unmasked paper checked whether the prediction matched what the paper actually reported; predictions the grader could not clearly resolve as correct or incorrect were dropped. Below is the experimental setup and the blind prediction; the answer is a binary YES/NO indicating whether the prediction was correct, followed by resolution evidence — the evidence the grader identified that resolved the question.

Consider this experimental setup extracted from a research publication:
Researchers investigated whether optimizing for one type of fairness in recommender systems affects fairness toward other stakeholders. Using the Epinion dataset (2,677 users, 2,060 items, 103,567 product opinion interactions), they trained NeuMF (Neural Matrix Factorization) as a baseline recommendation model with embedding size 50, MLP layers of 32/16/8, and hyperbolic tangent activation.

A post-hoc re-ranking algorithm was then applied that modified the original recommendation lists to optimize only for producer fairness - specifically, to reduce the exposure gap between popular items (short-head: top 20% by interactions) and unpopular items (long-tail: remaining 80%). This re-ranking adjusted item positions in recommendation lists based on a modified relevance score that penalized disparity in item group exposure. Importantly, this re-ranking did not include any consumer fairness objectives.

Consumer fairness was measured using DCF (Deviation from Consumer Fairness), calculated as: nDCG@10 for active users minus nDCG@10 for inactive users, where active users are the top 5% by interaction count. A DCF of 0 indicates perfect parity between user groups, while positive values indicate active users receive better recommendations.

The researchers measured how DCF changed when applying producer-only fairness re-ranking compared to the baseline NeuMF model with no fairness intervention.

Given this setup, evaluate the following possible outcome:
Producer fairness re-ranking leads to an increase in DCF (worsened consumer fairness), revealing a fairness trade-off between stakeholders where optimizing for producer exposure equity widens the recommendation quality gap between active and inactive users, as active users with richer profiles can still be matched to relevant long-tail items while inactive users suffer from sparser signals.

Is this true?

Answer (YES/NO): YES